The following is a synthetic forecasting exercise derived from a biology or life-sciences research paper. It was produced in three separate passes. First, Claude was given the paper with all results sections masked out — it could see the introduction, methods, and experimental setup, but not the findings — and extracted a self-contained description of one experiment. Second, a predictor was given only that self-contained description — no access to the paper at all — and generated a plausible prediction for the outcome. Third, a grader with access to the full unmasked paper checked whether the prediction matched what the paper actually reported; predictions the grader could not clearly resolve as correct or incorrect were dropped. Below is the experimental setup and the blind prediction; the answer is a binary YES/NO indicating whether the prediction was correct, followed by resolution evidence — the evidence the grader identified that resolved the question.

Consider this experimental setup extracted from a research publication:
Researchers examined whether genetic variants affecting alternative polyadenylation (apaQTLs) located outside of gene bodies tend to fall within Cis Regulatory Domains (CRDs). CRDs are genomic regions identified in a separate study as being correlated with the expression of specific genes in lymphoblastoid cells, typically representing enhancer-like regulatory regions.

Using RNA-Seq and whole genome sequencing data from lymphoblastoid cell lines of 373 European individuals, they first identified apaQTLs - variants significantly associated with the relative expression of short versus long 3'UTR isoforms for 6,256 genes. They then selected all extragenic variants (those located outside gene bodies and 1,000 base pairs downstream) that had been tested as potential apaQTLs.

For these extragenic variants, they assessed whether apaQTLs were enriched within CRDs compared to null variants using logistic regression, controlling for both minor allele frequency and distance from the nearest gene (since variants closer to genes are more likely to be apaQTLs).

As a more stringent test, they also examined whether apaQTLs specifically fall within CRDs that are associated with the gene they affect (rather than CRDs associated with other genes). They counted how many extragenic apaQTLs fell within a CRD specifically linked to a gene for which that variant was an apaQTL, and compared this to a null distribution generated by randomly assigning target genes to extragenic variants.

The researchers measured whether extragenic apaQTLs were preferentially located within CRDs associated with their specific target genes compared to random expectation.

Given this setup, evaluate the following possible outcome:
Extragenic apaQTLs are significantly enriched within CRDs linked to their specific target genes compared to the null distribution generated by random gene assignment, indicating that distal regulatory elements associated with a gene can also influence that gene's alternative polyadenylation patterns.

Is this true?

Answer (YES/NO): YES